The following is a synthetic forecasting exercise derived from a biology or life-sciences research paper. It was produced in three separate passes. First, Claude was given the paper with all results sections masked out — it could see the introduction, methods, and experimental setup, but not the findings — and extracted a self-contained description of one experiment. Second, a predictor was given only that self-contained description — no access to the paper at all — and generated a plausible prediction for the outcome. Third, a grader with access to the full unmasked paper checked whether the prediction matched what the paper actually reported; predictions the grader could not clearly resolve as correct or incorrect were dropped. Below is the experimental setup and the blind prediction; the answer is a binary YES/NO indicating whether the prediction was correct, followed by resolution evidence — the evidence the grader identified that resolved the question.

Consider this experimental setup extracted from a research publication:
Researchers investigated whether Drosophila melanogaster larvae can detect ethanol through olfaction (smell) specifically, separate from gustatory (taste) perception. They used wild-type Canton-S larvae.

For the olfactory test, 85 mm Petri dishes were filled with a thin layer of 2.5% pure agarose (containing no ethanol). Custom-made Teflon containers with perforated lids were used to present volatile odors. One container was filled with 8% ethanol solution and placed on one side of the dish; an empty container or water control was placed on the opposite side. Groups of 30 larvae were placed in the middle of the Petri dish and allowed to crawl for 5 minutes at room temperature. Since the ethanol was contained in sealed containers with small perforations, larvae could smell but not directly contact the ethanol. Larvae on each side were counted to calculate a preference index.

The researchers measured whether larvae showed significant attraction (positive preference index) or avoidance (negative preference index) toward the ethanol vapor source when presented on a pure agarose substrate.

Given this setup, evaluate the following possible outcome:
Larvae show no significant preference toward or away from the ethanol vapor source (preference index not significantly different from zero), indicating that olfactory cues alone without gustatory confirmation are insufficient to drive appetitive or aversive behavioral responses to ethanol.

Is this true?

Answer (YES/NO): NO